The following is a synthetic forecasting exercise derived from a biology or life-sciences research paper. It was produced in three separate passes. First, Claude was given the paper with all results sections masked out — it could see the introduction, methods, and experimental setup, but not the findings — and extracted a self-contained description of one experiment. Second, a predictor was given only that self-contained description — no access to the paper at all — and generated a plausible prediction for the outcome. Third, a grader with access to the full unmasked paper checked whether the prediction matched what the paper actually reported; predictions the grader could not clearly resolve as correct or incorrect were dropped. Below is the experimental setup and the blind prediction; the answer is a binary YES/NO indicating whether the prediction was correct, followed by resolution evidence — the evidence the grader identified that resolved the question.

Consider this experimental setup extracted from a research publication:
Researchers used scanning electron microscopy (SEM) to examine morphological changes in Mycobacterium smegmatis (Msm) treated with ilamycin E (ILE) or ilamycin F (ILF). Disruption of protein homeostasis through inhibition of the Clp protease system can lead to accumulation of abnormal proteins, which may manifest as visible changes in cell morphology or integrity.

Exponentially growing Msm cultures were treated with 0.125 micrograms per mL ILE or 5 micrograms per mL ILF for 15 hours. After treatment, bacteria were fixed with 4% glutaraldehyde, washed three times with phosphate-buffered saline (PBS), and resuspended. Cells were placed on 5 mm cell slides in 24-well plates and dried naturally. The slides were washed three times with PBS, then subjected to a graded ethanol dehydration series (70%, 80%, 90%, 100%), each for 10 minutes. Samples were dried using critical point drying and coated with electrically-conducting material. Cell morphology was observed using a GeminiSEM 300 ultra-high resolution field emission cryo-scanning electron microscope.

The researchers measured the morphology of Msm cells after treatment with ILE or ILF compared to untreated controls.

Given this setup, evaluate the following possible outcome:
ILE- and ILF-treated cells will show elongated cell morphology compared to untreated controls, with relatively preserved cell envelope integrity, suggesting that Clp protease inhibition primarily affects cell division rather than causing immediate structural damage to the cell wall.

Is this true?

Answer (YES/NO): YES